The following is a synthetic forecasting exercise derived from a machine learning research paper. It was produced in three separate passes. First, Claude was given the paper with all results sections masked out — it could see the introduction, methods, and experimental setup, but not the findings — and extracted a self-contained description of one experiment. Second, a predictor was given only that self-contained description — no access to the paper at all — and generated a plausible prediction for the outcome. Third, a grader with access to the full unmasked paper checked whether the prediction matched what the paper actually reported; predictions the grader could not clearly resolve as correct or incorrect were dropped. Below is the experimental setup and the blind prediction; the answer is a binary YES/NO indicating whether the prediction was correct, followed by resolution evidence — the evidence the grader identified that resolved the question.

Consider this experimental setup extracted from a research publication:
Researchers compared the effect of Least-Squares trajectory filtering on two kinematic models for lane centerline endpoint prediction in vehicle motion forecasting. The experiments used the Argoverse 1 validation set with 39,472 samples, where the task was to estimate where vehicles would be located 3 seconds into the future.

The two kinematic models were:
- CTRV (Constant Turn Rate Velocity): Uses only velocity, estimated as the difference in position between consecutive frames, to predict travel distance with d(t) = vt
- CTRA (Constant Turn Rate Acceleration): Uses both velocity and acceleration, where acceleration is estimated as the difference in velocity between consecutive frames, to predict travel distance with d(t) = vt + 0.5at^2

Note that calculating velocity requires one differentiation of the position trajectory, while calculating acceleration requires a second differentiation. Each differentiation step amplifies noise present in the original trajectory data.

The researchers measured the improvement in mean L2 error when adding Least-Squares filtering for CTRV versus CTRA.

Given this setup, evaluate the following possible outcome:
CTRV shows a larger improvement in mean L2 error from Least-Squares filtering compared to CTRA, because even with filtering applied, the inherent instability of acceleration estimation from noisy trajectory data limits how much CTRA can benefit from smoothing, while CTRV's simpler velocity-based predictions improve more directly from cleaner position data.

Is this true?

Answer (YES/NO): NO